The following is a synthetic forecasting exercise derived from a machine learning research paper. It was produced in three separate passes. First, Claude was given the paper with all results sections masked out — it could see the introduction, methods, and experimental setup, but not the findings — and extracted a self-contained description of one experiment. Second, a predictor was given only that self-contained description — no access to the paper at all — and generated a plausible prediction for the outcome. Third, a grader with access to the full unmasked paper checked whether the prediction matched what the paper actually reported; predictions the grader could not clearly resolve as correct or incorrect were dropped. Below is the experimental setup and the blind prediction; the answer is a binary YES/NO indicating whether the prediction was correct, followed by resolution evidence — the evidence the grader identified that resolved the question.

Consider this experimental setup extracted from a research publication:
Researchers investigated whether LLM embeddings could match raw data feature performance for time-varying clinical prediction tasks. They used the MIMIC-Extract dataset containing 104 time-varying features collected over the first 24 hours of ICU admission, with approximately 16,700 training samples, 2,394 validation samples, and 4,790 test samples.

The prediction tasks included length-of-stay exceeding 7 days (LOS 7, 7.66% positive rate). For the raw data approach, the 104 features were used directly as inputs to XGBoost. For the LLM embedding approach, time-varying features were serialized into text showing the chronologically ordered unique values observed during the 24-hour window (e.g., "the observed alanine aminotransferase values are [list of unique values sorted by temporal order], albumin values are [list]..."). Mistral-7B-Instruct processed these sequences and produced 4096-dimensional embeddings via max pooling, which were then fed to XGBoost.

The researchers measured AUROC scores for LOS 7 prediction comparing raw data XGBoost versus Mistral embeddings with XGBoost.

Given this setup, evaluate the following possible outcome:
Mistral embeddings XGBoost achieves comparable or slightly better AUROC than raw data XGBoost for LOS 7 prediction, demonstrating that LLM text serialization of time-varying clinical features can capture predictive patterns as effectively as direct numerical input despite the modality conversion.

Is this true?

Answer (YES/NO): NO